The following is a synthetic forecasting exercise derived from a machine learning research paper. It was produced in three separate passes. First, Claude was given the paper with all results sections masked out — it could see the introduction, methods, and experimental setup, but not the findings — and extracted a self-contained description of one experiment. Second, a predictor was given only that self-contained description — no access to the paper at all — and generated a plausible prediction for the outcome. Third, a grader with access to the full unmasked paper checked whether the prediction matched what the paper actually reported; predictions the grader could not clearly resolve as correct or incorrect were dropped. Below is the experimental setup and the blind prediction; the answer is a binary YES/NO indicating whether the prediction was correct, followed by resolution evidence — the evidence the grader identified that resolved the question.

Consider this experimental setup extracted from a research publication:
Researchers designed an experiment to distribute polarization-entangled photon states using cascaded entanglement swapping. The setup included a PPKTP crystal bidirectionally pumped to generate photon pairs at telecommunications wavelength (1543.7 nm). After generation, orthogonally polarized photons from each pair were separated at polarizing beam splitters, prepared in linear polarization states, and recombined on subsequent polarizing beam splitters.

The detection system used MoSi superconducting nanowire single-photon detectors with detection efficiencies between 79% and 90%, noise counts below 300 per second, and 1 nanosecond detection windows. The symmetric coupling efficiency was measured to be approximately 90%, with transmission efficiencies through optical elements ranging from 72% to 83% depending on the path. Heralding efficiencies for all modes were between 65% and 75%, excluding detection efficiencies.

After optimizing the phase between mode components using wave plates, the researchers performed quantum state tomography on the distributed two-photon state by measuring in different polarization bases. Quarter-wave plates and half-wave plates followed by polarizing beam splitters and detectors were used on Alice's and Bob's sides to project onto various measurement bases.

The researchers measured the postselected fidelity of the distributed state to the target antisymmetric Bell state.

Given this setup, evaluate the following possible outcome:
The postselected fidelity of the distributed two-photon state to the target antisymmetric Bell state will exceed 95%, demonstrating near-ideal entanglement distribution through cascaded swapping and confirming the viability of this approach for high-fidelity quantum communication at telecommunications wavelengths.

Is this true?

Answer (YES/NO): YES